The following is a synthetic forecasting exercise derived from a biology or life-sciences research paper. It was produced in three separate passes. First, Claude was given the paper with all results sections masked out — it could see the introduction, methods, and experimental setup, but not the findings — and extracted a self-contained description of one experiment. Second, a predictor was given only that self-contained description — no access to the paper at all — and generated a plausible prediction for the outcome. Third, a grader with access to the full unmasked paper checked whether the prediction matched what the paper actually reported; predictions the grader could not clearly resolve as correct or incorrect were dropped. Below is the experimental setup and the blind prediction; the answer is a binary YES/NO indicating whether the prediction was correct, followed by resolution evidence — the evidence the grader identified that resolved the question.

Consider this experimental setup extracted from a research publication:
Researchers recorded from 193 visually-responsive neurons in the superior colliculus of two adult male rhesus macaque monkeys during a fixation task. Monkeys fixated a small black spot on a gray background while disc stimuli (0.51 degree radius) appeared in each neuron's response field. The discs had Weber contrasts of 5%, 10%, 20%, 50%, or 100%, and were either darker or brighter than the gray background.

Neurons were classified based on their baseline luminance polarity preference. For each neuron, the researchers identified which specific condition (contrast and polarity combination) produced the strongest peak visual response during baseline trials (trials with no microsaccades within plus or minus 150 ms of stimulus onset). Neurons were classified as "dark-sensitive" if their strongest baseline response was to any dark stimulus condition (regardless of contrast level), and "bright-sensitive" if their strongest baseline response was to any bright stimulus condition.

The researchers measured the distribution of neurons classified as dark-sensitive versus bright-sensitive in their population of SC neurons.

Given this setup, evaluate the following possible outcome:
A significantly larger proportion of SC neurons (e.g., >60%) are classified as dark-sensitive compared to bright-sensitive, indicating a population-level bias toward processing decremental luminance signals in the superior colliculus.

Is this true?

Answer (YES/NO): NO